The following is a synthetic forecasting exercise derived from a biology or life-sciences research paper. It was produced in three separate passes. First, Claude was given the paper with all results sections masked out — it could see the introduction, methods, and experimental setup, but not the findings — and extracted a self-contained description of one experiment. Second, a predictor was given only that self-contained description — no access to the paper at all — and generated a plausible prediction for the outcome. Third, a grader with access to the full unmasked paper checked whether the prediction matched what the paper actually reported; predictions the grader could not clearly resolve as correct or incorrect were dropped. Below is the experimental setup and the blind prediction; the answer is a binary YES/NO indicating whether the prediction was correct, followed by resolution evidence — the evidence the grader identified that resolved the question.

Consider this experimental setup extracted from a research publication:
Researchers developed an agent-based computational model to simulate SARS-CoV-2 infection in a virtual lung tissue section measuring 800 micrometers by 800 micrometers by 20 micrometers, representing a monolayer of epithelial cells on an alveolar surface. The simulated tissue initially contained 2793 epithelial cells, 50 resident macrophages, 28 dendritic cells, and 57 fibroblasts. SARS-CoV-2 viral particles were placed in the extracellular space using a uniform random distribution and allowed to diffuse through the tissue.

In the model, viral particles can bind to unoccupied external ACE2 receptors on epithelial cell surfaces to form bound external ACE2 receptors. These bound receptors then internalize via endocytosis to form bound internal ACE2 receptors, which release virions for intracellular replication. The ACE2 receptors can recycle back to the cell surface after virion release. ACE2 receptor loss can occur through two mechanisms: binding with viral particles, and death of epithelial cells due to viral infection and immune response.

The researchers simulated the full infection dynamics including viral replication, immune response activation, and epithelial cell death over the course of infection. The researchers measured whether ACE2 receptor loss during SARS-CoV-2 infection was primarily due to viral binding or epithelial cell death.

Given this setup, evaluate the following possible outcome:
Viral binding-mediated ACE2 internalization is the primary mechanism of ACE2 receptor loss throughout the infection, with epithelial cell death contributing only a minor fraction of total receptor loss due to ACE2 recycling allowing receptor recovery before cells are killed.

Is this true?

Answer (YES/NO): NO